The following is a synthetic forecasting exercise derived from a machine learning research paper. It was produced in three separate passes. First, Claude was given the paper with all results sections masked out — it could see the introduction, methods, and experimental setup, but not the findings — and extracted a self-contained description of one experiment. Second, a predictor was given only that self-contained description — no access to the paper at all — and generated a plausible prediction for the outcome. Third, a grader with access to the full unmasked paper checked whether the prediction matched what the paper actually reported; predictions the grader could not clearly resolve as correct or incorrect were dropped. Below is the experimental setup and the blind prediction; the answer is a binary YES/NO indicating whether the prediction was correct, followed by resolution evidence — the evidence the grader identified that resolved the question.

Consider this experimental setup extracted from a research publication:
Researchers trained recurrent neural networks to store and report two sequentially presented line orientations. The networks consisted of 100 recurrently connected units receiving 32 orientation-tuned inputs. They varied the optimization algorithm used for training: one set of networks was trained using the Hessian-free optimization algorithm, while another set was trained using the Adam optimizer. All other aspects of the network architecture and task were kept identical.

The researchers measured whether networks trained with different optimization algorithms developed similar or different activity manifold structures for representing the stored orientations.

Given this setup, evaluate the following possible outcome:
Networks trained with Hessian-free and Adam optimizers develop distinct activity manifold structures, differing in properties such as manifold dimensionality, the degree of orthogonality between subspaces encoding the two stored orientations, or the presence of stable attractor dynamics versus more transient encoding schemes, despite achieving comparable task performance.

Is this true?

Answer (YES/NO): NO